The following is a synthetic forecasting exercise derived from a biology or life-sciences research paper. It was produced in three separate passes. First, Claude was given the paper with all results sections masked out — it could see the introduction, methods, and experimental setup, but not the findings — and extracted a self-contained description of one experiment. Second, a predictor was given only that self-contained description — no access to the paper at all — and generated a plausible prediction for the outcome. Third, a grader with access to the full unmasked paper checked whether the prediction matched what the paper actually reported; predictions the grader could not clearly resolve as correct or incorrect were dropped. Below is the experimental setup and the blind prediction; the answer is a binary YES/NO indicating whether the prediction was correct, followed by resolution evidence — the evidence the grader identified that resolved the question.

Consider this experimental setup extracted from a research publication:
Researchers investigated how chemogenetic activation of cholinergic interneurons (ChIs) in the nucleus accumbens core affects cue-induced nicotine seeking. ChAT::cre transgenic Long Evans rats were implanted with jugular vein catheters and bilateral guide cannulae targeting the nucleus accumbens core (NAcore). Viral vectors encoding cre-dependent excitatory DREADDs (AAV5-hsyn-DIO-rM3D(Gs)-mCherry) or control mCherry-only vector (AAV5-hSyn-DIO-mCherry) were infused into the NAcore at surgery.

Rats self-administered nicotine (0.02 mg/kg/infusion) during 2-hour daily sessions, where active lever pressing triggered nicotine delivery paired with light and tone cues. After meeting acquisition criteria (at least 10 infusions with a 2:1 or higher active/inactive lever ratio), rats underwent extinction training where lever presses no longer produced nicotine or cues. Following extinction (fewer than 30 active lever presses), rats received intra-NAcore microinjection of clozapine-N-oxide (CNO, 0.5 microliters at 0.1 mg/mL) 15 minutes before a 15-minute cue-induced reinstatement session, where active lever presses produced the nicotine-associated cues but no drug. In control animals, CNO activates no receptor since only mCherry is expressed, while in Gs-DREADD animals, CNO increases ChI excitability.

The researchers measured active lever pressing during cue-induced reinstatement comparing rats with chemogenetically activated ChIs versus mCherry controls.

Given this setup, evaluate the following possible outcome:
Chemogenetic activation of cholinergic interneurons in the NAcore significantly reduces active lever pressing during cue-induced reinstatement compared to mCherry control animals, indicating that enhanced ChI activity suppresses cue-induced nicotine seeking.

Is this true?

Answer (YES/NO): NO